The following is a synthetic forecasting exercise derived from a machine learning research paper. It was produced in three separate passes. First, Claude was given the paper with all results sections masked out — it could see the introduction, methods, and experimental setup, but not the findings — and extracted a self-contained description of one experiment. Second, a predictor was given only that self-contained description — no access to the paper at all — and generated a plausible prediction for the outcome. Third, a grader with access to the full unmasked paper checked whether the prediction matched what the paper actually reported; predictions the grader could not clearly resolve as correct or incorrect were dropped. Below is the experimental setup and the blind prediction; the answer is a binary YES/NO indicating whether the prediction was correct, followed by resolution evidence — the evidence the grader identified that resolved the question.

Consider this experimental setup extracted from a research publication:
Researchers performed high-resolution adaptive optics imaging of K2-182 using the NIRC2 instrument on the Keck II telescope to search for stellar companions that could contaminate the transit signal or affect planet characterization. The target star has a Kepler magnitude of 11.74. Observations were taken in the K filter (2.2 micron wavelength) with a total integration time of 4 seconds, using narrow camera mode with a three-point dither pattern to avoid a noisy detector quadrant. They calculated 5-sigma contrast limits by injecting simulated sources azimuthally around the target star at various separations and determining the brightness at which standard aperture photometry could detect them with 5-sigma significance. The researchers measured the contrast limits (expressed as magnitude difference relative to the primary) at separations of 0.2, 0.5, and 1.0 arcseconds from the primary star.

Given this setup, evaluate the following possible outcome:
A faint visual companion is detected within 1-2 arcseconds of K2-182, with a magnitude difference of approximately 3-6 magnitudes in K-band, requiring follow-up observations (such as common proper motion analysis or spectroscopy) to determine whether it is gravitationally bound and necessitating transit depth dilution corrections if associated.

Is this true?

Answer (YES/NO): NO